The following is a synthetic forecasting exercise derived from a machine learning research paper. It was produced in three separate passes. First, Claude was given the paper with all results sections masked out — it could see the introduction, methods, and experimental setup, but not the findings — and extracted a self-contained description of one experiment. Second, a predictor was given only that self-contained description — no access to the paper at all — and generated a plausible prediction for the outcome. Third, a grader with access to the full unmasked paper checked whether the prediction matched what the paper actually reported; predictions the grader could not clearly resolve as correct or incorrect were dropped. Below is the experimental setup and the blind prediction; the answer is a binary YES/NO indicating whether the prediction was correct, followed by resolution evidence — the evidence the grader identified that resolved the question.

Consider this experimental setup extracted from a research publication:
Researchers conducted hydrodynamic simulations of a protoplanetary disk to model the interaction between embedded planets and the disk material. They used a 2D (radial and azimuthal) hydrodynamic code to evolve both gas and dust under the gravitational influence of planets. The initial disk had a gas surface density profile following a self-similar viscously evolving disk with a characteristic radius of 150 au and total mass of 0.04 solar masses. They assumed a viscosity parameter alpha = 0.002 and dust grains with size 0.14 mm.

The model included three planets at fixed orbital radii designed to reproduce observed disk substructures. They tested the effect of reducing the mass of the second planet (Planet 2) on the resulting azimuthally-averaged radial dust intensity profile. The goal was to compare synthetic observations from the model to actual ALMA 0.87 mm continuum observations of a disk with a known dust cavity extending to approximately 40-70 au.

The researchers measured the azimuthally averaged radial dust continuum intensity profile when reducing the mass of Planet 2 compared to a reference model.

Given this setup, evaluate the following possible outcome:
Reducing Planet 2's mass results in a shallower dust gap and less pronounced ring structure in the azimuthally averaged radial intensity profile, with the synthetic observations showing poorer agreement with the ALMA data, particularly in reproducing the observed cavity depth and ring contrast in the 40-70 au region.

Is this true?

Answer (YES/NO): NO